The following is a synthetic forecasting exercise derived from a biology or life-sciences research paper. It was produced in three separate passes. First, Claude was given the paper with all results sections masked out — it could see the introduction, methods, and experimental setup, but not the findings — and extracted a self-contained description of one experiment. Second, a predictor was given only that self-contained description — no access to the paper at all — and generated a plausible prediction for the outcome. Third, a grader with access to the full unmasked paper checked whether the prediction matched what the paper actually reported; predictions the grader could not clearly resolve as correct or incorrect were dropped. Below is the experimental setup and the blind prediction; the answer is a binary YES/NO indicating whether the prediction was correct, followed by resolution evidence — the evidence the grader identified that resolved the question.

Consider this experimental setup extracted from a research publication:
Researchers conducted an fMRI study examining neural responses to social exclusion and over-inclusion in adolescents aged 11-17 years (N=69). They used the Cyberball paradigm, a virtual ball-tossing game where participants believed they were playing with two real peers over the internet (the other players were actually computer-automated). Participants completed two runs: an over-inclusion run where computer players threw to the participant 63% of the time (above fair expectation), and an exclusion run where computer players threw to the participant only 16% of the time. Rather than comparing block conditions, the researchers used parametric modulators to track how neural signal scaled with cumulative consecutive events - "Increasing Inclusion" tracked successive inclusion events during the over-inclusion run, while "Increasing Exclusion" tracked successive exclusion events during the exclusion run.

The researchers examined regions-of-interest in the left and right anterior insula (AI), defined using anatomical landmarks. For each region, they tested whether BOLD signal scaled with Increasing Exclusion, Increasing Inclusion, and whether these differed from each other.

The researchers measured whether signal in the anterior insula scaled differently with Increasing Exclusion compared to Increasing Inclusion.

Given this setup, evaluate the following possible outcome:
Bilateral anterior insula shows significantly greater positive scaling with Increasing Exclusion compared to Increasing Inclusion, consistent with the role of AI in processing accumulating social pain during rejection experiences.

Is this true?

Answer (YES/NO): NO